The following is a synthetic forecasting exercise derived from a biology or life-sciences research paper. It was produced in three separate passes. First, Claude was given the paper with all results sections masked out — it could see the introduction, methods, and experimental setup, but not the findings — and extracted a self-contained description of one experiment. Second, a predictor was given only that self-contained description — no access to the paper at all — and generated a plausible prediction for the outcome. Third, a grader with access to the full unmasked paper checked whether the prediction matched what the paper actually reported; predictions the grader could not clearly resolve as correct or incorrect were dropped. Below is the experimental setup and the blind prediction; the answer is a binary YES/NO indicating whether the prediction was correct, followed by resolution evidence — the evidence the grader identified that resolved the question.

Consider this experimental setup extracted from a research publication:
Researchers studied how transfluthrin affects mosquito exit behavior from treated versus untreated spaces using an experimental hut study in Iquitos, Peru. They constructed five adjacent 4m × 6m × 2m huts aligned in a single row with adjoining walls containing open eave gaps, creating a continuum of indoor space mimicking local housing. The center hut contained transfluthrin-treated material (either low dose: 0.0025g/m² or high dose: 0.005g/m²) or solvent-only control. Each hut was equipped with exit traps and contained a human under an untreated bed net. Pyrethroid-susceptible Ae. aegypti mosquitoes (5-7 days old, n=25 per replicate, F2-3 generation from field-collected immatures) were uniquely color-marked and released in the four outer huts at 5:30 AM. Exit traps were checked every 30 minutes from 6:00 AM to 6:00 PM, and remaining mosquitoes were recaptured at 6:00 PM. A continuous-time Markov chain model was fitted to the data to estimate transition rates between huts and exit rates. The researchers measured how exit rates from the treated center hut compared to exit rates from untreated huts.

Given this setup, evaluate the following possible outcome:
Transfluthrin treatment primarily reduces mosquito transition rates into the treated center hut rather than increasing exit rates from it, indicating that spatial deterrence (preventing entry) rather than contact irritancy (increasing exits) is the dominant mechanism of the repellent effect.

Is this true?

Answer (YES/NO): NO